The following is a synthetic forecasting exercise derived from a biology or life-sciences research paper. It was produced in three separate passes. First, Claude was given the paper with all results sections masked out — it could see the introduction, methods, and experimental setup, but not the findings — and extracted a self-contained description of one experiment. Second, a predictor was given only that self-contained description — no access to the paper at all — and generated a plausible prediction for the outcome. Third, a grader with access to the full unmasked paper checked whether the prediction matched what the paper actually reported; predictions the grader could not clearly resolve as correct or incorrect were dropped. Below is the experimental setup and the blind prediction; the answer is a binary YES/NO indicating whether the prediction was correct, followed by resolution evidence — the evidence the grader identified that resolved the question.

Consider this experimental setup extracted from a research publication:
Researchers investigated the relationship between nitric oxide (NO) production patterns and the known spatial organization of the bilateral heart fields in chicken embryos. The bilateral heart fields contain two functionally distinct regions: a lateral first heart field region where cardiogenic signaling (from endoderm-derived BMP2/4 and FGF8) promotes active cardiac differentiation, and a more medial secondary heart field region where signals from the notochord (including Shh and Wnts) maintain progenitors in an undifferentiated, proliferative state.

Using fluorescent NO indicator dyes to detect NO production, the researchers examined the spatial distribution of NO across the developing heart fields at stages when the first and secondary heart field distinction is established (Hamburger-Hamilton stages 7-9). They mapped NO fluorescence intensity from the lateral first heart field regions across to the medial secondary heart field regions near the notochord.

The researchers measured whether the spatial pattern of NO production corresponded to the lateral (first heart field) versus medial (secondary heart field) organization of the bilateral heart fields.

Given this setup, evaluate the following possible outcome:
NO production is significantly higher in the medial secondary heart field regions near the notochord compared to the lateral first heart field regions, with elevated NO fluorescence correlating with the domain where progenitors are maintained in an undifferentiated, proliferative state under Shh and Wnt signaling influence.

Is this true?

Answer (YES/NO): NO